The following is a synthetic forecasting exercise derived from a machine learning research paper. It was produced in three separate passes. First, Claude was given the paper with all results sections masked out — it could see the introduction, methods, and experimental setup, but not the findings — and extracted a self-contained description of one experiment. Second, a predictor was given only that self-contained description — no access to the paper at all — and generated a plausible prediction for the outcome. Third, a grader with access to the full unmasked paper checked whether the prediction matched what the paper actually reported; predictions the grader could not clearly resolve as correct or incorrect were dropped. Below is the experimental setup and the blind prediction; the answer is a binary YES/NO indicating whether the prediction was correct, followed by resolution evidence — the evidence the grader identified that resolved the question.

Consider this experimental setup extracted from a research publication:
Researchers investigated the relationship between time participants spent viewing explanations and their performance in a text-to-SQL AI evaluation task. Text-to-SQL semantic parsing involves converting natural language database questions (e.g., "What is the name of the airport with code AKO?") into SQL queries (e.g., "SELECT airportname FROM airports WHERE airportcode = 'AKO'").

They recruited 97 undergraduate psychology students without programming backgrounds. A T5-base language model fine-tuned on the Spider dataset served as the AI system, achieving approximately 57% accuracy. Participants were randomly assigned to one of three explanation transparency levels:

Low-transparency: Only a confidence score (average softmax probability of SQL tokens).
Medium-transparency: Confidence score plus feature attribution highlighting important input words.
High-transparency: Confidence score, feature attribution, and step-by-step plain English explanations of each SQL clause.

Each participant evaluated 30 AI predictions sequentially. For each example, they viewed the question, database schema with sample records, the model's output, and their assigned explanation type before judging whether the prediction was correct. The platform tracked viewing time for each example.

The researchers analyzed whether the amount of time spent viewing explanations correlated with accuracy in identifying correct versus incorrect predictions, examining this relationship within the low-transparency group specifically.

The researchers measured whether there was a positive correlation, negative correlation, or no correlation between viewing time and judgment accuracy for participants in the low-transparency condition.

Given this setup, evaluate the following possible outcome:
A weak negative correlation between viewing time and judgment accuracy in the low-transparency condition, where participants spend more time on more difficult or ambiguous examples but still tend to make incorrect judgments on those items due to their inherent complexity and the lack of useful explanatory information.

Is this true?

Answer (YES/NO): YES